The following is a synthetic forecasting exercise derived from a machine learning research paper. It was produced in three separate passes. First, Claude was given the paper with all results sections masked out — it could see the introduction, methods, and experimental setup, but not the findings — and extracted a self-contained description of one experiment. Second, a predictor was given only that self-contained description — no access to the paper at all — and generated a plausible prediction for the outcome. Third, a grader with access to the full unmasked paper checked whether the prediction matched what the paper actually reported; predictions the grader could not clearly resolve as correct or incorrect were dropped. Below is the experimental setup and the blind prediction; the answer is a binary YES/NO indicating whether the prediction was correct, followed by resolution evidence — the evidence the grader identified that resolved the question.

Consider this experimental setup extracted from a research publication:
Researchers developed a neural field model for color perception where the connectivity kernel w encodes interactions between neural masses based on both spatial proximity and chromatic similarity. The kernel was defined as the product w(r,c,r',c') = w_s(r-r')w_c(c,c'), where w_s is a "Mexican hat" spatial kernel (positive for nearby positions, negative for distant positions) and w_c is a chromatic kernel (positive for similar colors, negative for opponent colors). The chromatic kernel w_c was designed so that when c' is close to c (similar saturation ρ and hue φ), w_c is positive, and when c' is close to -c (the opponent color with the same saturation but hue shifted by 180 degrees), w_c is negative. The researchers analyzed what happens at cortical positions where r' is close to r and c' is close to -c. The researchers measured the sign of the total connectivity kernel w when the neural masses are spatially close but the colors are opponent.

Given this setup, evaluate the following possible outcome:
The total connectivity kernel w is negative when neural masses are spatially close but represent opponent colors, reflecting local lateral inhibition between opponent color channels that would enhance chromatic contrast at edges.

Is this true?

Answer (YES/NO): YES